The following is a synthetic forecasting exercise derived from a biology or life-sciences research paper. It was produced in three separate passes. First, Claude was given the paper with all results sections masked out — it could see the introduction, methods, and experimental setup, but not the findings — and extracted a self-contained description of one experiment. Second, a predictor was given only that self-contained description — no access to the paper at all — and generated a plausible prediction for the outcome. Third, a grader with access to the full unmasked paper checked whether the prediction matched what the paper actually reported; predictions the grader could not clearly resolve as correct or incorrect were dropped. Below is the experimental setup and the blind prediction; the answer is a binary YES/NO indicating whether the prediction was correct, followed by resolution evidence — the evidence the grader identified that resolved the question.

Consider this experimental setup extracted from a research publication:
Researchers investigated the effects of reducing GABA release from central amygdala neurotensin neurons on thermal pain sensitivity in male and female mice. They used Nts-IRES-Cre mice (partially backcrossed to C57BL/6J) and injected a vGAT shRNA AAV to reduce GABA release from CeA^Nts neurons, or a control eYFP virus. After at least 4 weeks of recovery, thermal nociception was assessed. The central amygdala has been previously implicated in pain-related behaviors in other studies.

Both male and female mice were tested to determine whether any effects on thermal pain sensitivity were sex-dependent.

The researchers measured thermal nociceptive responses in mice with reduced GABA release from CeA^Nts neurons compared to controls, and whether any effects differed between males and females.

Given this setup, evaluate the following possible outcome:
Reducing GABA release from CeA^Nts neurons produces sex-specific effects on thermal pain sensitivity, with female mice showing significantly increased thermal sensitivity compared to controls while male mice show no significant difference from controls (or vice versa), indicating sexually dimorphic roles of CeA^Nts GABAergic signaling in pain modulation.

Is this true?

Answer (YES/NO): YES